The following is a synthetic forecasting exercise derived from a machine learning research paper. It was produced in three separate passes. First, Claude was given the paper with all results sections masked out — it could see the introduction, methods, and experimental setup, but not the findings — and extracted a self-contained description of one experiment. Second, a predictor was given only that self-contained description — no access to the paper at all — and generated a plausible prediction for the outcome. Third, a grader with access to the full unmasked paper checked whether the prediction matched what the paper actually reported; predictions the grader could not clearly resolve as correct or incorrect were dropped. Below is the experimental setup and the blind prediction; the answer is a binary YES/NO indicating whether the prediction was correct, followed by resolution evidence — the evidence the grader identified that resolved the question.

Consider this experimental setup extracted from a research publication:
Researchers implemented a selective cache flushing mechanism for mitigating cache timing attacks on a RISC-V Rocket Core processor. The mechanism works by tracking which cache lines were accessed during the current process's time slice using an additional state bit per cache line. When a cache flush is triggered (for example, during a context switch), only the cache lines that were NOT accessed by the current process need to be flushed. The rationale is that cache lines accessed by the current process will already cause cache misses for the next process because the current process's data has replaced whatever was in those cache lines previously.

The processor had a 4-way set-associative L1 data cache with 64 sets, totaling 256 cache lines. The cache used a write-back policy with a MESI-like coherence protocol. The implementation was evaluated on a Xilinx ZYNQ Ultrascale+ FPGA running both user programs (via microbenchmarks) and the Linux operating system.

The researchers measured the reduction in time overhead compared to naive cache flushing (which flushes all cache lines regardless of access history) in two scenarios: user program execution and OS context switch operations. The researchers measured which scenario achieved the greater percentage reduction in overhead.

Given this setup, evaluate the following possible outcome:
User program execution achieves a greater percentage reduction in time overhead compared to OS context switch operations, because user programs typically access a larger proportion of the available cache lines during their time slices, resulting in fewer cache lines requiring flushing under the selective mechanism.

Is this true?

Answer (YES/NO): NO